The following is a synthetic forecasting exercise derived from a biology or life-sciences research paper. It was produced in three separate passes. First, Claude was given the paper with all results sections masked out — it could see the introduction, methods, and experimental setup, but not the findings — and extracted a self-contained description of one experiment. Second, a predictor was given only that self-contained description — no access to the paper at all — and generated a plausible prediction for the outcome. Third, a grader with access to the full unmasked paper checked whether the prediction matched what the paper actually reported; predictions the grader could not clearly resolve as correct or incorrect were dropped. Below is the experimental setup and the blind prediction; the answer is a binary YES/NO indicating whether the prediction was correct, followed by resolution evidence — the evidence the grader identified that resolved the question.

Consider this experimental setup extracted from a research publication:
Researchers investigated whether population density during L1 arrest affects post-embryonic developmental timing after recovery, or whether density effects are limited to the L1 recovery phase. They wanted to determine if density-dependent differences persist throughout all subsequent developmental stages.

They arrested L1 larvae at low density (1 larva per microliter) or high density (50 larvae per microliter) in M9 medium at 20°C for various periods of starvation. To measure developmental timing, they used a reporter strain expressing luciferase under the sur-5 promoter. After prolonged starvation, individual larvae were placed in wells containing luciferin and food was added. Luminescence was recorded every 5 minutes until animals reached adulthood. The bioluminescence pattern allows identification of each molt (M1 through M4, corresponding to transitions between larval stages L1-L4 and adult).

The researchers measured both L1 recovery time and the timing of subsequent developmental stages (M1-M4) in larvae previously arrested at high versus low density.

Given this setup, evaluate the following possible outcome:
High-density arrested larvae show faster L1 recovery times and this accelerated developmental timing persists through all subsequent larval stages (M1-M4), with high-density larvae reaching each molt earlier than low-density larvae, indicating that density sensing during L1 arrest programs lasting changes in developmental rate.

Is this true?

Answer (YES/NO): NO